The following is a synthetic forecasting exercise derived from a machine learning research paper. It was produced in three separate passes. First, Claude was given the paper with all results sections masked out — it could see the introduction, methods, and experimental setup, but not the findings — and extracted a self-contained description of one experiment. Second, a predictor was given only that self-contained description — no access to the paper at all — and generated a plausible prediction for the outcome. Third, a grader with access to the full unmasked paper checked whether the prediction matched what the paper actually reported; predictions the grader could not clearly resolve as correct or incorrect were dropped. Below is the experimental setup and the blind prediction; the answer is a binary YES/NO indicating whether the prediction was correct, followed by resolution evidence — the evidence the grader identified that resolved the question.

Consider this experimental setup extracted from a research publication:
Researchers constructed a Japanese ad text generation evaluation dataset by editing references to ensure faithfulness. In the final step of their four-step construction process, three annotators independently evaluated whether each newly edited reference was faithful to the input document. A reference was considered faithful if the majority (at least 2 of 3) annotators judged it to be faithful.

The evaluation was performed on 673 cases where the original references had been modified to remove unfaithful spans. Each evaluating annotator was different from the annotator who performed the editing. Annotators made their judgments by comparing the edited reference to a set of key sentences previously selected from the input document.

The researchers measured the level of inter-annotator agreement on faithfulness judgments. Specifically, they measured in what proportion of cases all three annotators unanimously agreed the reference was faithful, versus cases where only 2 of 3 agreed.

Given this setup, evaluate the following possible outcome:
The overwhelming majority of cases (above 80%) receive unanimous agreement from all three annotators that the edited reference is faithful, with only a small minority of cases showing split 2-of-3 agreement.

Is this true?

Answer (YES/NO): YES